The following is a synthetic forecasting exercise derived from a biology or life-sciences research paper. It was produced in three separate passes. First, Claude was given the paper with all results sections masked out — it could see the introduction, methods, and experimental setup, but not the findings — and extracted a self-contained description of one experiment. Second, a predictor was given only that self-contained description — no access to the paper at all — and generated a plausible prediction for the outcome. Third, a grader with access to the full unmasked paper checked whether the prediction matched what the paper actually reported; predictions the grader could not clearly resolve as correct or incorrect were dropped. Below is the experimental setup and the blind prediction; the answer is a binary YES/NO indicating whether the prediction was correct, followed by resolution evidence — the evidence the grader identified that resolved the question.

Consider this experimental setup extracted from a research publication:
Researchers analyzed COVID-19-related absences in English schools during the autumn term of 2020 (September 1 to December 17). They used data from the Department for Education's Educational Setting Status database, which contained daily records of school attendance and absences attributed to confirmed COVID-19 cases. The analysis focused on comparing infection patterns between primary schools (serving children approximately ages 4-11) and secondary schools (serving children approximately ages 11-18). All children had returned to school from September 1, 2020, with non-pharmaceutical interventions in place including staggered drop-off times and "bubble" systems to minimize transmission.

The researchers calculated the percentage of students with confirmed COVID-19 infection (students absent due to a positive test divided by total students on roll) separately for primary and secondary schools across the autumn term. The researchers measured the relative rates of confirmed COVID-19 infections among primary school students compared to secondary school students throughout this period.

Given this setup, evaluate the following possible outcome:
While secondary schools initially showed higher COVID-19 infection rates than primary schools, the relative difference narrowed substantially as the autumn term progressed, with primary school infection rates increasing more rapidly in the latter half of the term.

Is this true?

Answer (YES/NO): NO